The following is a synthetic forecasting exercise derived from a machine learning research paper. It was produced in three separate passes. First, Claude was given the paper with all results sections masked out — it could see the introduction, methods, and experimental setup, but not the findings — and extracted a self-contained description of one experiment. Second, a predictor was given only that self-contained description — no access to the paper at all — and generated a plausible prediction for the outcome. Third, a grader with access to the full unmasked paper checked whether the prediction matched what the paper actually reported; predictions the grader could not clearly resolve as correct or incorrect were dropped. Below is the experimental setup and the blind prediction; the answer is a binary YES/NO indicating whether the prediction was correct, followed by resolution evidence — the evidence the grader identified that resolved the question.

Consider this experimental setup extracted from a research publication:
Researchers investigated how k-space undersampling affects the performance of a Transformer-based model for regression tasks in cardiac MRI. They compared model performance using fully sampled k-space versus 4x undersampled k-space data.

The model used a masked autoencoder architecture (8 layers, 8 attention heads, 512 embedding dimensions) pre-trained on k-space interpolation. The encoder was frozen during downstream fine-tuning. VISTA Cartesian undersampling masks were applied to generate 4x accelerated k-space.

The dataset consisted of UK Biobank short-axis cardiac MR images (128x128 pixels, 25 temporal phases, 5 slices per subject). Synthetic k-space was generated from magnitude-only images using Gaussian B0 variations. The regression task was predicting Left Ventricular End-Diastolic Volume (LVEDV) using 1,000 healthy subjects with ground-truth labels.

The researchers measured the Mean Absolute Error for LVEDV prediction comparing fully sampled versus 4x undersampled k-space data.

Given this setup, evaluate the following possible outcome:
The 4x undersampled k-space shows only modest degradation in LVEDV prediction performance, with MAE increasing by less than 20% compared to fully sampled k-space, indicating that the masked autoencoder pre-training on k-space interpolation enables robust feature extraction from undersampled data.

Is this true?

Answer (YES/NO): NO